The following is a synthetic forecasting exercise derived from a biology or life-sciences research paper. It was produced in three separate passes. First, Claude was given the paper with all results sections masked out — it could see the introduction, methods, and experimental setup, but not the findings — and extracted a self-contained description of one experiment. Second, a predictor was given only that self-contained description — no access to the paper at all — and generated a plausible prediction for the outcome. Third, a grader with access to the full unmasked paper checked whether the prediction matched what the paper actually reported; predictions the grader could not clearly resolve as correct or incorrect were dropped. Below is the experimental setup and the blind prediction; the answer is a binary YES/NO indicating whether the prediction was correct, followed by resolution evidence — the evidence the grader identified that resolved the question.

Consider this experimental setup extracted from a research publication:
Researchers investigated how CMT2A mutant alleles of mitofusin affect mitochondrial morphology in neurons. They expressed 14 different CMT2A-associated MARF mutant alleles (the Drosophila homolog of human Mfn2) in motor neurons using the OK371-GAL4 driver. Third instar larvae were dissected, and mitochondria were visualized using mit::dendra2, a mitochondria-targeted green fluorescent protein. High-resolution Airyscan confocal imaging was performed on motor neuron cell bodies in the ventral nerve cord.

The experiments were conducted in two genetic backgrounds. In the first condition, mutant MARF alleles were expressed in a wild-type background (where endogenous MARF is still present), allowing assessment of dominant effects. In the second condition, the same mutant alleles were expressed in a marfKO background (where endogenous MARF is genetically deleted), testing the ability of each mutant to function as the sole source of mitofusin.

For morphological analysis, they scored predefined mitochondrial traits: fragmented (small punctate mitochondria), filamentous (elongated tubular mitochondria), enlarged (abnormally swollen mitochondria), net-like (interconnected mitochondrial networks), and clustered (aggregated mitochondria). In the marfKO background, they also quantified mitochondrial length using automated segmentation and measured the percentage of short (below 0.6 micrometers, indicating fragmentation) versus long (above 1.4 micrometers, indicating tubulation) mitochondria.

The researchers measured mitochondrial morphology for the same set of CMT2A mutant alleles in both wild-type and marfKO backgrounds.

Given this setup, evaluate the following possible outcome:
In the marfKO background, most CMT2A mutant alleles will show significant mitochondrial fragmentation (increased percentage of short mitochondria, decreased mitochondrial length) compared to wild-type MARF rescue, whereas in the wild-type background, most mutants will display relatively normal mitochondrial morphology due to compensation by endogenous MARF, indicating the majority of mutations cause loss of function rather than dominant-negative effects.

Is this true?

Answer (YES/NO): NO